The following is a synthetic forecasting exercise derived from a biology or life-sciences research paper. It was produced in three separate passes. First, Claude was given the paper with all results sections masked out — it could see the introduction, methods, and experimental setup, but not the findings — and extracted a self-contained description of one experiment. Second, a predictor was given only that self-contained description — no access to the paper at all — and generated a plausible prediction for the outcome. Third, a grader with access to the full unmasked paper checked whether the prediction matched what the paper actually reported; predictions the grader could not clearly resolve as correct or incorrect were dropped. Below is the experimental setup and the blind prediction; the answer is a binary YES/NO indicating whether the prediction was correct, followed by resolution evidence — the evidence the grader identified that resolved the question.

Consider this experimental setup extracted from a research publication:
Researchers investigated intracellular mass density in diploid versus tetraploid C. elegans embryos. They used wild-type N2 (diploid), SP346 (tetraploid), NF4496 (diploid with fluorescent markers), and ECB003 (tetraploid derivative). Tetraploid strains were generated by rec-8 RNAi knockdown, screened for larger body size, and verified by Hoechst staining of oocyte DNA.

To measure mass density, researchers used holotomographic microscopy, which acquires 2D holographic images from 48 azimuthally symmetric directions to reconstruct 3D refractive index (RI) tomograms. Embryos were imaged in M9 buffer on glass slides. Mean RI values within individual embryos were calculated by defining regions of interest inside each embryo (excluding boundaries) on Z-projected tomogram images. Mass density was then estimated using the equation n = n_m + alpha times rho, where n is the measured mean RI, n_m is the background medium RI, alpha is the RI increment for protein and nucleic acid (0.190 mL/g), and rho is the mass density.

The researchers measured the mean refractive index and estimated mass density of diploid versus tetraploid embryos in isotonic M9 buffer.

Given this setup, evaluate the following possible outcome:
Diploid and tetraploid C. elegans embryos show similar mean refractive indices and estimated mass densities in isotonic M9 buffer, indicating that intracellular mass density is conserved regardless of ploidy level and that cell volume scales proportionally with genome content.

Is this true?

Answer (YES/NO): NO